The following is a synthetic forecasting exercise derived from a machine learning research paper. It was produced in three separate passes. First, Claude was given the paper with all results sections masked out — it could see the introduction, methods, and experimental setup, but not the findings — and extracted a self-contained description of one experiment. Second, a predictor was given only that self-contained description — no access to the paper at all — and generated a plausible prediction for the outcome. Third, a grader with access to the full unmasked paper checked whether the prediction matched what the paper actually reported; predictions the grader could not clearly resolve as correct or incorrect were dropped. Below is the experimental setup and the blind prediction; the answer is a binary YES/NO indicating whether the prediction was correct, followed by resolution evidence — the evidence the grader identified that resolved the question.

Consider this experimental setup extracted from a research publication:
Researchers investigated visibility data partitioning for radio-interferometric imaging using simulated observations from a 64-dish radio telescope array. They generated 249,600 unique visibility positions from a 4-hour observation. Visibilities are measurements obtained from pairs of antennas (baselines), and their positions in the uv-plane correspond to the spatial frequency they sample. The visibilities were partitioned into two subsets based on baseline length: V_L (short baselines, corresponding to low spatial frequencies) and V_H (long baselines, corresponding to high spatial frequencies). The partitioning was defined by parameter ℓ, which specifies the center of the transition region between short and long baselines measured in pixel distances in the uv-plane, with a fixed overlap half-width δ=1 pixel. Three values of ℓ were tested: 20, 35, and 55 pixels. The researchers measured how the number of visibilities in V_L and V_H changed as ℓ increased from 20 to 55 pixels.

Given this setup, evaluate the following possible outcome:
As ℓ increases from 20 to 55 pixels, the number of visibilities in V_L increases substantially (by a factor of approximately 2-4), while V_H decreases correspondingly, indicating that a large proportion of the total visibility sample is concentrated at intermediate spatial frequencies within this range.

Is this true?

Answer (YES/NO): NO